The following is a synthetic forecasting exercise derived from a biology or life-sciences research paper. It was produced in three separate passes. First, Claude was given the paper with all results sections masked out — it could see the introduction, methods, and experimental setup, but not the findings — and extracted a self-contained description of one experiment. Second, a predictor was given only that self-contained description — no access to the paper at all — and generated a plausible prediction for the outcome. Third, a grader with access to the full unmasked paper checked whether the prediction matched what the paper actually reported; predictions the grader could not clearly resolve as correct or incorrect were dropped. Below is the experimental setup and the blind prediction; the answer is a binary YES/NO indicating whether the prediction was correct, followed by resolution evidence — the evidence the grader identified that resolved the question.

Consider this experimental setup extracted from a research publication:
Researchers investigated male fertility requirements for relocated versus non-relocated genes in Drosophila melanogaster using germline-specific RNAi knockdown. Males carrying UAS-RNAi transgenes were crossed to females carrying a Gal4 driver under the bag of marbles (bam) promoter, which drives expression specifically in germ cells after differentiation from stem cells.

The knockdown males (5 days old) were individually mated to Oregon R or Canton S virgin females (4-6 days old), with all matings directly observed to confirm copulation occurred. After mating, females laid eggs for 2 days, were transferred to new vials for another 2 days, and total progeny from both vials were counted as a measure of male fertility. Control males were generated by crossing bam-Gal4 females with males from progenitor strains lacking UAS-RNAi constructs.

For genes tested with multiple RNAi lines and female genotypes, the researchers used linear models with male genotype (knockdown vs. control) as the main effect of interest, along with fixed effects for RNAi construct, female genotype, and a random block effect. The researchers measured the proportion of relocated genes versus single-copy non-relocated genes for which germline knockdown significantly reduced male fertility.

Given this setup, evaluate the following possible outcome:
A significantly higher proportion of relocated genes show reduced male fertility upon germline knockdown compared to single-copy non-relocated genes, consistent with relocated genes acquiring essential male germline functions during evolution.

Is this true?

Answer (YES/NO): NO